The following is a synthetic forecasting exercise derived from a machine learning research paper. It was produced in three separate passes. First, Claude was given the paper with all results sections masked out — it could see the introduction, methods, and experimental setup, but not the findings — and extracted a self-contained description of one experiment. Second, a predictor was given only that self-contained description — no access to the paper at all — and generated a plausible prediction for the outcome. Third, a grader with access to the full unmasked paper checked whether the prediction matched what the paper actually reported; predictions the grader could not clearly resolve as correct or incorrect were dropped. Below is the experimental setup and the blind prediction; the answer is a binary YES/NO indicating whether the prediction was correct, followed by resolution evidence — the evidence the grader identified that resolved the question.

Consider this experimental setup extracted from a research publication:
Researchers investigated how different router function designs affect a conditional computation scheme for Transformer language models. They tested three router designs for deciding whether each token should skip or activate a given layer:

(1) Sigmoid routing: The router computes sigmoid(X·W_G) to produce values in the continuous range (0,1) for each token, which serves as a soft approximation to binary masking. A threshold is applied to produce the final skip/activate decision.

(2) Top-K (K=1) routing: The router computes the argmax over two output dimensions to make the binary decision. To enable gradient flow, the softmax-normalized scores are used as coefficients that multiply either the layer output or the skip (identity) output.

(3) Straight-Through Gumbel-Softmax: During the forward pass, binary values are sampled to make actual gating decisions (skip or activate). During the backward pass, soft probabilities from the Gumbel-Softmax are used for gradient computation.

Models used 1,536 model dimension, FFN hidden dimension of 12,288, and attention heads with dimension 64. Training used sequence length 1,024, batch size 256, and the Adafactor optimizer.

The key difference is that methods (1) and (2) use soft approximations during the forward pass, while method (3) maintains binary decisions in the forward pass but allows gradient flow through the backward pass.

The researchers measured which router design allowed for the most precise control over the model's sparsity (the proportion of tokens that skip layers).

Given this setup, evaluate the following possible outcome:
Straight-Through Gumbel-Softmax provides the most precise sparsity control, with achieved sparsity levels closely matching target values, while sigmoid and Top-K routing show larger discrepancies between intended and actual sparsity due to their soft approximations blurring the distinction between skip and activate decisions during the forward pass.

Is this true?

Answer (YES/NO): NO